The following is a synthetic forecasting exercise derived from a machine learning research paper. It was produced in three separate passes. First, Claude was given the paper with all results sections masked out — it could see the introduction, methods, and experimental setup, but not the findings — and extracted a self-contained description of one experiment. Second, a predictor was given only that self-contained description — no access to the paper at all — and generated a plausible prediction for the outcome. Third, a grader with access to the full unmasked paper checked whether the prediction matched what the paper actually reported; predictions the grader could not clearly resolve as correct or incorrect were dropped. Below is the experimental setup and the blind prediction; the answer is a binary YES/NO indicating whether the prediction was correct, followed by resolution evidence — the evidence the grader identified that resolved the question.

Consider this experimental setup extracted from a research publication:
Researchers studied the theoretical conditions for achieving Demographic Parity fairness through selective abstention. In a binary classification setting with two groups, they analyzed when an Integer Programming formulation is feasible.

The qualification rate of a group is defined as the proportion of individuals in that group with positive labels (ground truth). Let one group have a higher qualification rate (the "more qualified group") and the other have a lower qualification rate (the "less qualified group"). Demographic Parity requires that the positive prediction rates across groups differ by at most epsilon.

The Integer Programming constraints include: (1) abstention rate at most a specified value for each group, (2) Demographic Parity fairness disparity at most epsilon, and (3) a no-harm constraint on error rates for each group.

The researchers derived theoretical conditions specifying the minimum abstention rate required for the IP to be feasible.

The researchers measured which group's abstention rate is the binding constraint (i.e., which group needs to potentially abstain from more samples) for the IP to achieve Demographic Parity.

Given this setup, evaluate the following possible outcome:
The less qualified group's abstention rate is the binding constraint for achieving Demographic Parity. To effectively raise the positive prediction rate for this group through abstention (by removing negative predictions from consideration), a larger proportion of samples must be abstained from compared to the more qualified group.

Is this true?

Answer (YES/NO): NO